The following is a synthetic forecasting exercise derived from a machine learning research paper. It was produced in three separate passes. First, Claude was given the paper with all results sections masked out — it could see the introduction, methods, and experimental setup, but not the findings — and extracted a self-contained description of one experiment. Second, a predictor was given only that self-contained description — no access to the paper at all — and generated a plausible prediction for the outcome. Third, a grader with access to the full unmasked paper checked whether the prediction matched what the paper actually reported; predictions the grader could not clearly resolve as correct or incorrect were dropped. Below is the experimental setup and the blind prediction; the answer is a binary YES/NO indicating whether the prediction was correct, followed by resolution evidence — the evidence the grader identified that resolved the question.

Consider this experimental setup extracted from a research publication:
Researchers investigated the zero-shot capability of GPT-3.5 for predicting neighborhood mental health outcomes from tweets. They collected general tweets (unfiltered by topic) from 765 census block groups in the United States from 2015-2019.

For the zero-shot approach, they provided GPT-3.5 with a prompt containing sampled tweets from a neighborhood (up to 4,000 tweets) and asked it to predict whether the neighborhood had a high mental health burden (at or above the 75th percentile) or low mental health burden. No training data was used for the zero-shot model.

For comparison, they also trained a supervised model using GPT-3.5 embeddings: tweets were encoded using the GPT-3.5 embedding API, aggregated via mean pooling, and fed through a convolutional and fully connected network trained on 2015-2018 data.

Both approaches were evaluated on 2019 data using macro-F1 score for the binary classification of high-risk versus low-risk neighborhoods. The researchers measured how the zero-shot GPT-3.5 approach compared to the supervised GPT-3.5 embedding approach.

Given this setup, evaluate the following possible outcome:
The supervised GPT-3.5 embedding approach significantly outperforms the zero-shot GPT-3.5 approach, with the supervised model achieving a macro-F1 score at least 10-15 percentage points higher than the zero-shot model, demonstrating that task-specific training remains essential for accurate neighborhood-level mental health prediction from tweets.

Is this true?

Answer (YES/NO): YES